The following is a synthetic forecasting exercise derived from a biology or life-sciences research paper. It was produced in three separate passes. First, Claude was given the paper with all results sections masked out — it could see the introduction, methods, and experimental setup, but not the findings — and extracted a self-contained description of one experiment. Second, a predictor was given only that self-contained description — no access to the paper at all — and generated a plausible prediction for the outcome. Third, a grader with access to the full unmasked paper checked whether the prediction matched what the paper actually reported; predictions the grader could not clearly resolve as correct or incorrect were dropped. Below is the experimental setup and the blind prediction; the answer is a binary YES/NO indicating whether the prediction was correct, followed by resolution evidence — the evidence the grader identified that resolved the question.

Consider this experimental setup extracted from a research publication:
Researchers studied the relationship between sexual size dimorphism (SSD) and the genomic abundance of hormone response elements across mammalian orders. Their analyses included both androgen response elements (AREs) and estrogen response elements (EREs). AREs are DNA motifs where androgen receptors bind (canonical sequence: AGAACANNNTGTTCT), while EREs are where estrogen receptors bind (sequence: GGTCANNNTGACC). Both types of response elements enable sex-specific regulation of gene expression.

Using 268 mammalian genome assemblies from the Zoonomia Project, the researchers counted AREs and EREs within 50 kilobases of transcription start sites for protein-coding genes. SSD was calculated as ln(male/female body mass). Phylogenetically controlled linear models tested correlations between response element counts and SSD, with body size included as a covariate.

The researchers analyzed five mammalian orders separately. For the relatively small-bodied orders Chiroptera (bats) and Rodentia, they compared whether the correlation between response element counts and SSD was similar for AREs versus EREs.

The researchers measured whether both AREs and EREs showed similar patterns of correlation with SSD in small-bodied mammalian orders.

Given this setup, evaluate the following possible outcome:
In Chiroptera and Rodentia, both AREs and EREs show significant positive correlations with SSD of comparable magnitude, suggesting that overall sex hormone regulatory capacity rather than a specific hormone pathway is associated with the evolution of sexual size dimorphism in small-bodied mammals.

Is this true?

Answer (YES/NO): NO